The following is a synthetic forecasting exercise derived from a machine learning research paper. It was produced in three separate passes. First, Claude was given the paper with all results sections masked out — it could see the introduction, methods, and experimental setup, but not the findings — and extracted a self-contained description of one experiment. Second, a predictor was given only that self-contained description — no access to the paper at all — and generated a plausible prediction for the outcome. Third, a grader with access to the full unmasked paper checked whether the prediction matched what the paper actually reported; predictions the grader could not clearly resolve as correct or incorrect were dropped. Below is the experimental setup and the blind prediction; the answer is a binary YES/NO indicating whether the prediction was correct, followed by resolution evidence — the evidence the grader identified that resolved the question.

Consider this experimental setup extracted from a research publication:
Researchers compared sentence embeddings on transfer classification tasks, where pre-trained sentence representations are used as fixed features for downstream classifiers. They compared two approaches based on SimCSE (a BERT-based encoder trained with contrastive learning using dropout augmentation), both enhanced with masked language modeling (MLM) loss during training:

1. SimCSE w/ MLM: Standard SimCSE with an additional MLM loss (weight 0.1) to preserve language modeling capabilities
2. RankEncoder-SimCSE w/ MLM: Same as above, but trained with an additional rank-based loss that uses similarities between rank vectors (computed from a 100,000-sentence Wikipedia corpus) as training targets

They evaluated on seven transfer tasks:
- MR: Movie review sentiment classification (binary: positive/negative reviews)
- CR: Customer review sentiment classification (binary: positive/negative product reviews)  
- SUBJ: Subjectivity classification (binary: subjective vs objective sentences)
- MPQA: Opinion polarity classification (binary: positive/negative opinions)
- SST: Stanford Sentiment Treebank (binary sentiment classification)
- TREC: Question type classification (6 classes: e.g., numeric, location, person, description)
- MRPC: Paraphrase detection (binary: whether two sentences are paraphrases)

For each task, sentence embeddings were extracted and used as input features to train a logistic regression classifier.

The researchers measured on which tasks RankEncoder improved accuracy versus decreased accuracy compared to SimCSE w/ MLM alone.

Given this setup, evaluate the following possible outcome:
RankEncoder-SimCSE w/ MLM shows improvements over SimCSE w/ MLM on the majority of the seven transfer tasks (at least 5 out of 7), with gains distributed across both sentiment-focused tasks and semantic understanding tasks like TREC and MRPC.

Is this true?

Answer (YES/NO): NO